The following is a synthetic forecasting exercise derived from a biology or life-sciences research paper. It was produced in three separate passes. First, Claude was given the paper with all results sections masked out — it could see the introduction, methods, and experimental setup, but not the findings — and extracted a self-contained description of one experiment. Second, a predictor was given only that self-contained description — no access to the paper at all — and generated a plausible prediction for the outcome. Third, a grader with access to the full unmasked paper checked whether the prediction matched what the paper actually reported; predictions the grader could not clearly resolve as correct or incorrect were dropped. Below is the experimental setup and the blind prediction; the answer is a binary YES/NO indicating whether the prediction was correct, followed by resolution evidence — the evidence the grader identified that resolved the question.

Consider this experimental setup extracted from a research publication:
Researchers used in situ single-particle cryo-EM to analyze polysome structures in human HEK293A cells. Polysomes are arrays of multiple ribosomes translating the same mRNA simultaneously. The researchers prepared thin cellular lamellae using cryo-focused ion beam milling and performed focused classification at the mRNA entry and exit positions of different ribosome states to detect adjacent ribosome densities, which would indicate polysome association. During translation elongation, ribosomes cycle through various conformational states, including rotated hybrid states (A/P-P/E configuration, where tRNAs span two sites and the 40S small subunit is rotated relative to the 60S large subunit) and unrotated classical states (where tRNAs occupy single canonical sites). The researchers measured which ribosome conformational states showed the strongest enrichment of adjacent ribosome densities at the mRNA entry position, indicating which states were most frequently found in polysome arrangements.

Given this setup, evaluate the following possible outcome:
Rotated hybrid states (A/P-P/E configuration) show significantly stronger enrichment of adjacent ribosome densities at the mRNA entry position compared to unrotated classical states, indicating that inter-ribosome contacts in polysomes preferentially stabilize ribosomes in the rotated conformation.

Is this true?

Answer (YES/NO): YES